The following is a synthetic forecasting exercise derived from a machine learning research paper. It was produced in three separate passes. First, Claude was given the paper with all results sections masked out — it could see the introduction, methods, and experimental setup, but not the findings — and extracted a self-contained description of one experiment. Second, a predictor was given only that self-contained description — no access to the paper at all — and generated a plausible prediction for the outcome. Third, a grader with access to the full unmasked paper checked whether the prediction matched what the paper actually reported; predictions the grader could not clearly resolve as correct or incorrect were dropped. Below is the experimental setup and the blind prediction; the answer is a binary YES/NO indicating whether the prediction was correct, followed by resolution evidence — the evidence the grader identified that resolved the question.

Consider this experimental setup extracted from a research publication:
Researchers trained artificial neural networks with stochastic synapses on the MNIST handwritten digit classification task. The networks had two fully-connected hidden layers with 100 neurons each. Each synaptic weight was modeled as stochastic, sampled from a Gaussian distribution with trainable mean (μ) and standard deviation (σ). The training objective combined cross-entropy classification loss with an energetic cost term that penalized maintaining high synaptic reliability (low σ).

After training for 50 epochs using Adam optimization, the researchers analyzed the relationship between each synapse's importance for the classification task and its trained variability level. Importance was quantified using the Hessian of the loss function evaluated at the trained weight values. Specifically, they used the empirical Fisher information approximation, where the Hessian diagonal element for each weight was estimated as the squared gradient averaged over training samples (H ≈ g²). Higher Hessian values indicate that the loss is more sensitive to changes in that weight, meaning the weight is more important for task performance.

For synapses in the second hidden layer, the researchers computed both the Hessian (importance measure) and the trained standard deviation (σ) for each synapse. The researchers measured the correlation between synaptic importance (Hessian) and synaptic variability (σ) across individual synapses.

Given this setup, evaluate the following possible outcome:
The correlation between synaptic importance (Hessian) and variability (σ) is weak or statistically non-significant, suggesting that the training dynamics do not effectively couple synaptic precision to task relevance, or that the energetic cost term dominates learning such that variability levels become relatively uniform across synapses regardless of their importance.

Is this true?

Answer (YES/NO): NO